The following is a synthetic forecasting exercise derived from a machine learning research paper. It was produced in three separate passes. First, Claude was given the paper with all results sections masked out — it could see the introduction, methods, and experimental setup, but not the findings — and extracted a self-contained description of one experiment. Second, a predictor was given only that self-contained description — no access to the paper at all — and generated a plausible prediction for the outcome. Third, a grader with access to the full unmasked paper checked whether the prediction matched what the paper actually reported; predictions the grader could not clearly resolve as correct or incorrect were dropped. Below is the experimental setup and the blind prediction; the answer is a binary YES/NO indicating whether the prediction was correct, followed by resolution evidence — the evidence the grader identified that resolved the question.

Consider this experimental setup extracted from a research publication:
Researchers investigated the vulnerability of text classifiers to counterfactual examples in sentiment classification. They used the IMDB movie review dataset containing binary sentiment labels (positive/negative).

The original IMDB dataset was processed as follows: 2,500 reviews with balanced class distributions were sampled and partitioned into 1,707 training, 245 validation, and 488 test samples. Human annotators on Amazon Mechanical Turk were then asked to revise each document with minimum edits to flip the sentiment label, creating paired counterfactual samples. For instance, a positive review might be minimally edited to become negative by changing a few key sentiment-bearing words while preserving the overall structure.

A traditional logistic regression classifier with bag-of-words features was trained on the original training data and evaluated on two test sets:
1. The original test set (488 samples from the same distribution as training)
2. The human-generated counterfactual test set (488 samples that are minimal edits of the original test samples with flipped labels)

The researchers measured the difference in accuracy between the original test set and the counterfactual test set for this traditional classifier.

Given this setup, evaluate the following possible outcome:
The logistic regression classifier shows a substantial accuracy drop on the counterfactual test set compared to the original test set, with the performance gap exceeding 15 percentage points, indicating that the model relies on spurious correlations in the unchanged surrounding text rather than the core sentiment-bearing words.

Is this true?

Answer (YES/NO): YES